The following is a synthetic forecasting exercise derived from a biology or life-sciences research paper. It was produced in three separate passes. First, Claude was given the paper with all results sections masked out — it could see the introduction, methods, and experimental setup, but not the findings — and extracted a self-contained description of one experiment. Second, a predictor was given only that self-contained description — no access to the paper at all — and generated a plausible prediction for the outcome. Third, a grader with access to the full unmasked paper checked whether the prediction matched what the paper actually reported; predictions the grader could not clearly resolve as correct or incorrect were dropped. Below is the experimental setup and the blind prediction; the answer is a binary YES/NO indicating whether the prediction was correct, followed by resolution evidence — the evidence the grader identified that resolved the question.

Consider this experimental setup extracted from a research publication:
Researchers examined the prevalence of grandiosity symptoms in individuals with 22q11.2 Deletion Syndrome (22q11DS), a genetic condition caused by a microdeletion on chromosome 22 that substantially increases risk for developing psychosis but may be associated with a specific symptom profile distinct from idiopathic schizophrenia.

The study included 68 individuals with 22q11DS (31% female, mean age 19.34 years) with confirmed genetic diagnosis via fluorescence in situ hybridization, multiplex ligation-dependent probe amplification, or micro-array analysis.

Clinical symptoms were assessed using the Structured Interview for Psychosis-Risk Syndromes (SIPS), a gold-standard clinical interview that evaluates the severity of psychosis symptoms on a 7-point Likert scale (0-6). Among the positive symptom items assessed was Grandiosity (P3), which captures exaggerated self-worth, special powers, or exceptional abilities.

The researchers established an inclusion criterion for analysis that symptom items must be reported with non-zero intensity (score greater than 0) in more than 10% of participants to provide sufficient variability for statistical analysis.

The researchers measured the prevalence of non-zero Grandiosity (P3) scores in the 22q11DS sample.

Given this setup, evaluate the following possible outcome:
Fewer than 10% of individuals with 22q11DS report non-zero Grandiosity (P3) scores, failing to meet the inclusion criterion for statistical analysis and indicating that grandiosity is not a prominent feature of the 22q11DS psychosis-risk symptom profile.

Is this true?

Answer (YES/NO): YES